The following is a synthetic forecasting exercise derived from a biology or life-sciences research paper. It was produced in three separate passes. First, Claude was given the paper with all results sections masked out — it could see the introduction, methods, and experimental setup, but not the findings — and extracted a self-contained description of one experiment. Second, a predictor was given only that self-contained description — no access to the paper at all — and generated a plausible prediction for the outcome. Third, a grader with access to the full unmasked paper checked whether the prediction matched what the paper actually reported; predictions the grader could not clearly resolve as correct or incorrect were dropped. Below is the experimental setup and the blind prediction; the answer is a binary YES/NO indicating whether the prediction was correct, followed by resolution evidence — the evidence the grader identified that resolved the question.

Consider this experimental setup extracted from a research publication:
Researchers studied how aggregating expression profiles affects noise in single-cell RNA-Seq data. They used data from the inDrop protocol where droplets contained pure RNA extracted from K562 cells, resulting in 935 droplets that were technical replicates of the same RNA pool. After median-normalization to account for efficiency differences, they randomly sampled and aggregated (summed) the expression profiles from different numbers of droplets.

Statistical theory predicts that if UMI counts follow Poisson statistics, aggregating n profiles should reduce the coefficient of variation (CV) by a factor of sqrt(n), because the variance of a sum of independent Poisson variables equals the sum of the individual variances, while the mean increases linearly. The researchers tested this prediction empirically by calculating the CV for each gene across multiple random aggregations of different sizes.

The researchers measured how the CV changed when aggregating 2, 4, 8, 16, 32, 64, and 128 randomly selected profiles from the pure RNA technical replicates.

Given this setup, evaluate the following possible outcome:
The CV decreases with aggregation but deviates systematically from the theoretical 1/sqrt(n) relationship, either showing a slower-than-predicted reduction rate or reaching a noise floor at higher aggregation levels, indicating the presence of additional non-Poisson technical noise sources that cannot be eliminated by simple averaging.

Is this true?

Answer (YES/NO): NO